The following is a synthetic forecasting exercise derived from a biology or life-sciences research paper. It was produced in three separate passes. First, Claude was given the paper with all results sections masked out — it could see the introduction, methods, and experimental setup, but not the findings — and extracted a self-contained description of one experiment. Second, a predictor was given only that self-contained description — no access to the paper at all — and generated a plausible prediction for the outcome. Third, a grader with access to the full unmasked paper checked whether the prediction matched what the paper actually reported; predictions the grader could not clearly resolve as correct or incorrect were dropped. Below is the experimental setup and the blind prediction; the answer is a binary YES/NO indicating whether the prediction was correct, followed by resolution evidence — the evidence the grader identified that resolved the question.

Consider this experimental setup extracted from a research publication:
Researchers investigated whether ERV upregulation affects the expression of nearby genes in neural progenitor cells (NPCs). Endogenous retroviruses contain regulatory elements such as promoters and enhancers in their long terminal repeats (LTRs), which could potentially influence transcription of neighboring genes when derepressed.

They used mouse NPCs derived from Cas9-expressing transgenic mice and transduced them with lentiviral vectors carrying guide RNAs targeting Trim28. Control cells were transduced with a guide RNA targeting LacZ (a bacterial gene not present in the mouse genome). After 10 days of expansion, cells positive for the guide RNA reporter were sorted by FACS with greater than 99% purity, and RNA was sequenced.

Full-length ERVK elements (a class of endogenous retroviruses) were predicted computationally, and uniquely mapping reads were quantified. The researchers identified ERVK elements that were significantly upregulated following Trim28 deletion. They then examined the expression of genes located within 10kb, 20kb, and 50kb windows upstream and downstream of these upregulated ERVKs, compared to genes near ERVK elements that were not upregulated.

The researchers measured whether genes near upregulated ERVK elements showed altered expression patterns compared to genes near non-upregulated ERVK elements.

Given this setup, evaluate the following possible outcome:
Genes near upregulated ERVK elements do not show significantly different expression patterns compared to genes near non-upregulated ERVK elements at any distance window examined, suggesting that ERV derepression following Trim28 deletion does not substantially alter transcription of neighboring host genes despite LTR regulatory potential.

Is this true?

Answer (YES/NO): NO